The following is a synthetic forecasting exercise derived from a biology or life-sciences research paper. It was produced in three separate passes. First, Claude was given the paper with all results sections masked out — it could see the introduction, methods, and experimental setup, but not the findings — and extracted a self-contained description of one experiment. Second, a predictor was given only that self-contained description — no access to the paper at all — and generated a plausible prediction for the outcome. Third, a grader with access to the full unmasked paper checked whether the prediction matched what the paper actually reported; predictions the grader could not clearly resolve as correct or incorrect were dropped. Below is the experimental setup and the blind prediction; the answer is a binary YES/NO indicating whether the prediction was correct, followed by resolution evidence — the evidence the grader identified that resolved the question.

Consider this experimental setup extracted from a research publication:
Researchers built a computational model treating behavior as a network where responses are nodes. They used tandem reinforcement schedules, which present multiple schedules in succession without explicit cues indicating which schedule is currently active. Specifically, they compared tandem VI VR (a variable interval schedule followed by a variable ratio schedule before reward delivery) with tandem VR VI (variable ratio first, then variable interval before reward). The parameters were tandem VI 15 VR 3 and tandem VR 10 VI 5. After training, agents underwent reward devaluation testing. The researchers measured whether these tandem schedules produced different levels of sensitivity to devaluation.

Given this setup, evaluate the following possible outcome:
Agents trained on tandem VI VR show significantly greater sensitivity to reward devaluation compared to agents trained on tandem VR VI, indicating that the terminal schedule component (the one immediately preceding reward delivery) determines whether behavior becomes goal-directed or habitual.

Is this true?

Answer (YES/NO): YES